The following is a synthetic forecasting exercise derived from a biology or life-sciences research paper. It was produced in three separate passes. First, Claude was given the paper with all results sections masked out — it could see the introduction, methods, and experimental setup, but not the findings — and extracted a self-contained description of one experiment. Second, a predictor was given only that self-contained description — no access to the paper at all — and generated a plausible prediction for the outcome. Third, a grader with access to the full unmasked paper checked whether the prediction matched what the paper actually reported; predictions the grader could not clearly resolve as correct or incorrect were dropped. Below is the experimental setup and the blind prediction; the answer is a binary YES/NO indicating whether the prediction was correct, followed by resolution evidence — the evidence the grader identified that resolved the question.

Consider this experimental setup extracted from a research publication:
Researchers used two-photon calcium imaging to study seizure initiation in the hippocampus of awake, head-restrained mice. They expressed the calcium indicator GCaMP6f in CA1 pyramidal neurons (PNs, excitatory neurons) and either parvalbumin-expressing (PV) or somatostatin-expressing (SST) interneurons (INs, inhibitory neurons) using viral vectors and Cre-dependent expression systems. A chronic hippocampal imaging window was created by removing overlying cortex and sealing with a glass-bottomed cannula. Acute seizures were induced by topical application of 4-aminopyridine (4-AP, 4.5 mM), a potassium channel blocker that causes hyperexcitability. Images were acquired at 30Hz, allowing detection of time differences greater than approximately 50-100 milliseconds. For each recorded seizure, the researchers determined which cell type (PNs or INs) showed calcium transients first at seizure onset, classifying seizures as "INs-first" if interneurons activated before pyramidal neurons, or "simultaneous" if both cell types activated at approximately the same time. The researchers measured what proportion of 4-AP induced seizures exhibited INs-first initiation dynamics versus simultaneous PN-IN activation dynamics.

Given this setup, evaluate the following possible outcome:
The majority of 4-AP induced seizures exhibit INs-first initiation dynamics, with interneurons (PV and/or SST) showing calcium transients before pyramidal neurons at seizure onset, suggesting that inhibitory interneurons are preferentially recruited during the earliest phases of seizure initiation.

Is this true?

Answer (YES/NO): NO